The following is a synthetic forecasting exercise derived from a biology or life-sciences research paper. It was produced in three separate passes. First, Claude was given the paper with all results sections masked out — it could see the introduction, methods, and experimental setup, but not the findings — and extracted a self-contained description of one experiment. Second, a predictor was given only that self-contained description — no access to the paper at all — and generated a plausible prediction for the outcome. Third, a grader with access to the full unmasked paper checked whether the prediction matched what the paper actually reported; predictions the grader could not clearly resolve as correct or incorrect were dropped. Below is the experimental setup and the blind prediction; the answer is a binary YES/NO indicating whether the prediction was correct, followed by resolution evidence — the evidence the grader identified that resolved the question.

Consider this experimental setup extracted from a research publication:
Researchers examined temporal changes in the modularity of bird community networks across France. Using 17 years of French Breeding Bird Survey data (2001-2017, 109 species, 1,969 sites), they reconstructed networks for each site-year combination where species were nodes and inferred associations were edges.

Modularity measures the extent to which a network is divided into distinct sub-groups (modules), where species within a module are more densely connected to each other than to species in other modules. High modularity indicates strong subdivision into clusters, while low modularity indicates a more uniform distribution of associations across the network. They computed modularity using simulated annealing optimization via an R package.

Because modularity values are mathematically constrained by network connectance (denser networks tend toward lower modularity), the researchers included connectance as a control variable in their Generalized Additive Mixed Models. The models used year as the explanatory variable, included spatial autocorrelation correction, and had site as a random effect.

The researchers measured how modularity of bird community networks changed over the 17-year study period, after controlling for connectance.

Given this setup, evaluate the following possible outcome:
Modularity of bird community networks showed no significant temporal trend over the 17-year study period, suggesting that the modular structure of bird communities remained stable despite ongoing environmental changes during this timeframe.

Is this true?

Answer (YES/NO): YES